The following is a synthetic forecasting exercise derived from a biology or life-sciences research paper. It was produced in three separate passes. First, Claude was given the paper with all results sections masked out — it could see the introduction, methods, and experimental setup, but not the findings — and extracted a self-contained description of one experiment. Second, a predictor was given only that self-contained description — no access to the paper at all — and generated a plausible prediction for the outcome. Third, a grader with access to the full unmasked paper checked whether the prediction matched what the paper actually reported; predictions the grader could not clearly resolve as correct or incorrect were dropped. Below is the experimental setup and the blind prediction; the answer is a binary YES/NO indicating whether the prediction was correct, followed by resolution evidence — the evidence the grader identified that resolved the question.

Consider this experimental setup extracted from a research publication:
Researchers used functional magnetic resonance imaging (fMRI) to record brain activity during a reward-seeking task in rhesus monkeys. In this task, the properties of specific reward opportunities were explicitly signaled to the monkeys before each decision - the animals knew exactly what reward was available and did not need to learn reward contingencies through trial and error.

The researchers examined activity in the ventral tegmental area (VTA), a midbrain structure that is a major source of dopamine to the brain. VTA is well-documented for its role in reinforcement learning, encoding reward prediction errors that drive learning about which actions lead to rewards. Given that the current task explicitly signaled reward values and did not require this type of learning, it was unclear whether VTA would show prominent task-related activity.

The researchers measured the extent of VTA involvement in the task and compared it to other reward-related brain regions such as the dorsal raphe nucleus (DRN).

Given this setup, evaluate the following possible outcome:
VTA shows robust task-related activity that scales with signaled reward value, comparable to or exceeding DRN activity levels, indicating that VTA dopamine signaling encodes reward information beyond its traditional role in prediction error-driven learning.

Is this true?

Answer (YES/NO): NO